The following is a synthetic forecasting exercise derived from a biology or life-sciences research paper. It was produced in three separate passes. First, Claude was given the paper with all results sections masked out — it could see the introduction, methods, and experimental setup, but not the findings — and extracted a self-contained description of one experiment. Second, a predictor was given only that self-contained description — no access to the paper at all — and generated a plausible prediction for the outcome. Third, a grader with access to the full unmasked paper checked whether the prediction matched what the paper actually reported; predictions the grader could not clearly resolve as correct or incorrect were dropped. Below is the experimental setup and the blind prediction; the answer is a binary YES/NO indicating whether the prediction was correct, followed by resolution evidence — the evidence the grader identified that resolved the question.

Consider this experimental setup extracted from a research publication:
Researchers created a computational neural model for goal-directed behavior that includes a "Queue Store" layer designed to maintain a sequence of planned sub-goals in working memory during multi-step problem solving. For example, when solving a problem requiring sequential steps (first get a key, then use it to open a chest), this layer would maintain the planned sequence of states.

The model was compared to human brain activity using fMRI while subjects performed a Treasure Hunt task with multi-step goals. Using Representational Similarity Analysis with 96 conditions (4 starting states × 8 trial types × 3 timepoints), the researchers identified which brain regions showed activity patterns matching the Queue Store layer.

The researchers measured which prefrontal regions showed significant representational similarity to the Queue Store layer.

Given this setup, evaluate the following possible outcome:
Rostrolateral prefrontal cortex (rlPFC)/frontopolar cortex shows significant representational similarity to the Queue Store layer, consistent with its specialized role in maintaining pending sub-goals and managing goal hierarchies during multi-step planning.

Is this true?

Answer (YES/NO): YES